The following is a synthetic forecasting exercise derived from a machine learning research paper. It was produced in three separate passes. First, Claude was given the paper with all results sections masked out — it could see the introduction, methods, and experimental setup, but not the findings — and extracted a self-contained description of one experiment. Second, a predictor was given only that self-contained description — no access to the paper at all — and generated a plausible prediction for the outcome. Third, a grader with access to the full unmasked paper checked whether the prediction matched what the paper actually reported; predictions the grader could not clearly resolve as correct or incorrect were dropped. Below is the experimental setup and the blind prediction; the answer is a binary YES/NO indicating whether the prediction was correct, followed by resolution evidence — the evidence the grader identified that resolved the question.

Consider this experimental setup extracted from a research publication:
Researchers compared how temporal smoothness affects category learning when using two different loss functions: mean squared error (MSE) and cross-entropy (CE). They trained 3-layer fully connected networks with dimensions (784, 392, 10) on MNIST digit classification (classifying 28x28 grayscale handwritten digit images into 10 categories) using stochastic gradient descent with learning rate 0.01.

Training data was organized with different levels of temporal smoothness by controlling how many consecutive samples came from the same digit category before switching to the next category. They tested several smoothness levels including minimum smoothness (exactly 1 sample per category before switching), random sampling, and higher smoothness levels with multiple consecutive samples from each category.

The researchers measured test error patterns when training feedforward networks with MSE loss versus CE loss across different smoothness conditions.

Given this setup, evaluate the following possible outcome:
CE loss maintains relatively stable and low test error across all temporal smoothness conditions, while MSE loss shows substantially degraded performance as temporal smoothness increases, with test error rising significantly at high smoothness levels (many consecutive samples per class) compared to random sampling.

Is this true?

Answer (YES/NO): NO